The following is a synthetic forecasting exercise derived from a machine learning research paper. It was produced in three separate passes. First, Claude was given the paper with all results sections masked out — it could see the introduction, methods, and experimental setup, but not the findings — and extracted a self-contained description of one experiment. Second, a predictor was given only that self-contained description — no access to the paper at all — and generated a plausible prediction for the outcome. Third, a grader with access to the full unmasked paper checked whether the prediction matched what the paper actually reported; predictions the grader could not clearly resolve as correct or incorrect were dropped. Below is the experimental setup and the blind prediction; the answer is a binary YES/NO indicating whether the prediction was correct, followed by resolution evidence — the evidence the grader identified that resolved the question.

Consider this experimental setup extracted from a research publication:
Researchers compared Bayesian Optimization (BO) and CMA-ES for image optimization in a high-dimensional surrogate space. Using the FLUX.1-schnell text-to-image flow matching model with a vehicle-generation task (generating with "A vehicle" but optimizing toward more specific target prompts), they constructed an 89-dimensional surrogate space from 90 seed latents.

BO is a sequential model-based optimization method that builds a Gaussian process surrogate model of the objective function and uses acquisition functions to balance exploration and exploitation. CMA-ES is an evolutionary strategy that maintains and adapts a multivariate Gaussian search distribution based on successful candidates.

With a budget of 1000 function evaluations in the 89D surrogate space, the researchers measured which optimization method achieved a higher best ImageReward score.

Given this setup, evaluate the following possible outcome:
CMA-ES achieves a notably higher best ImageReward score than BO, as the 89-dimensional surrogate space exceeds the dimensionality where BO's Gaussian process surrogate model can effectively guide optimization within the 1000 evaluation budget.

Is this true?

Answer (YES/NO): NO